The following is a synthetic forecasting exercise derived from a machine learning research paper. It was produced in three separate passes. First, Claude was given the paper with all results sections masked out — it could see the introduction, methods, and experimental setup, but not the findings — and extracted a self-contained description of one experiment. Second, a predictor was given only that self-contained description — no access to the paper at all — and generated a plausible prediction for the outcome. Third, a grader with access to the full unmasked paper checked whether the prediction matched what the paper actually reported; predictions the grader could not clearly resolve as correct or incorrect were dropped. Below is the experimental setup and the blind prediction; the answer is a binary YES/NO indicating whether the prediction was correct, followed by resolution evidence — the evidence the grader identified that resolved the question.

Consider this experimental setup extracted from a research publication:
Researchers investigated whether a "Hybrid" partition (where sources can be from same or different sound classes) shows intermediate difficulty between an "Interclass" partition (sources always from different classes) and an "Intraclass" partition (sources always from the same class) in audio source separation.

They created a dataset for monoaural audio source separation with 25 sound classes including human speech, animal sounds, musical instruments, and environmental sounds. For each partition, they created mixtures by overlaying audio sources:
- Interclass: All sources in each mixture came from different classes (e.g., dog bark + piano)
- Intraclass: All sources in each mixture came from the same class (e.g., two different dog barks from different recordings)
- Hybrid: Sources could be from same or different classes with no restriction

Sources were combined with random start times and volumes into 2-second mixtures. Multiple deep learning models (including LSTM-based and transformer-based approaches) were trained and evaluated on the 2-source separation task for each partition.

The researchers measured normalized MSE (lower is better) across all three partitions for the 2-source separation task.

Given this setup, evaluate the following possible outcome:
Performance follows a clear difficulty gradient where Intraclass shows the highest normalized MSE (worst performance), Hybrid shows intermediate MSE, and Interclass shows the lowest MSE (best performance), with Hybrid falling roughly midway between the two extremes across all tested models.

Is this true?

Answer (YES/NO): NO